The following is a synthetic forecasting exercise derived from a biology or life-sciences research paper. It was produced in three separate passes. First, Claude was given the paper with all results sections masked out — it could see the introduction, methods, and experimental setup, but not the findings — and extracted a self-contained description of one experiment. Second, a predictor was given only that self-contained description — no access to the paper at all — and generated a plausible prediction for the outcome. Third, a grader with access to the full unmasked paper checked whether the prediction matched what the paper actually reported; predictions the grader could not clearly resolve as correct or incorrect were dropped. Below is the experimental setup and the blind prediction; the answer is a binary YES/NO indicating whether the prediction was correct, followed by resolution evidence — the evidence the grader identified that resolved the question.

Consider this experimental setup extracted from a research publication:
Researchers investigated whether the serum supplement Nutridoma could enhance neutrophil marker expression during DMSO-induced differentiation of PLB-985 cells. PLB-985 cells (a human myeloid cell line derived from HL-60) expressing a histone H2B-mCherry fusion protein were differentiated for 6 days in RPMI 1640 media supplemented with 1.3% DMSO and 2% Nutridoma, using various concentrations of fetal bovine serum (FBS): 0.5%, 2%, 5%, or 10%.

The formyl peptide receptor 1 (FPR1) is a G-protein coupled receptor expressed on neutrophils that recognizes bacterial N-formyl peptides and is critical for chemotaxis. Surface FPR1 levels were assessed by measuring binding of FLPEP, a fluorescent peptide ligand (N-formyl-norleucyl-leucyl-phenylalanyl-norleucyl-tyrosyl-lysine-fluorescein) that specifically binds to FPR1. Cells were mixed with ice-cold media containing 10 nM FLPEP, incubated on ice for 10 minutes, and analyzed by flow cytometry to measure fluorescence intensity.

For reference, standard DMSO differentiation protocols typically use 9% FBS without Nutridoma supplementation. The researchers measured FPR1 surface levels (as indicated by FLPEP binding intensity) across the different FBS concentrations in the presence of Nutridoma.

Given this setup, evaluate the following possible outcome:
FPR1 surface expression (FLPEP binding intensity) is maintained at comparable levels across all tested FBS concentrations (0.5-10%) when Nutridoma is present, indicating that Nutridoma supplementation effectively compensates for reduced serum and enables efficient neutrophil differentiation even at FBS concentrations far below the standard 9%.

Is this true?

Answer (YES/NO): YES